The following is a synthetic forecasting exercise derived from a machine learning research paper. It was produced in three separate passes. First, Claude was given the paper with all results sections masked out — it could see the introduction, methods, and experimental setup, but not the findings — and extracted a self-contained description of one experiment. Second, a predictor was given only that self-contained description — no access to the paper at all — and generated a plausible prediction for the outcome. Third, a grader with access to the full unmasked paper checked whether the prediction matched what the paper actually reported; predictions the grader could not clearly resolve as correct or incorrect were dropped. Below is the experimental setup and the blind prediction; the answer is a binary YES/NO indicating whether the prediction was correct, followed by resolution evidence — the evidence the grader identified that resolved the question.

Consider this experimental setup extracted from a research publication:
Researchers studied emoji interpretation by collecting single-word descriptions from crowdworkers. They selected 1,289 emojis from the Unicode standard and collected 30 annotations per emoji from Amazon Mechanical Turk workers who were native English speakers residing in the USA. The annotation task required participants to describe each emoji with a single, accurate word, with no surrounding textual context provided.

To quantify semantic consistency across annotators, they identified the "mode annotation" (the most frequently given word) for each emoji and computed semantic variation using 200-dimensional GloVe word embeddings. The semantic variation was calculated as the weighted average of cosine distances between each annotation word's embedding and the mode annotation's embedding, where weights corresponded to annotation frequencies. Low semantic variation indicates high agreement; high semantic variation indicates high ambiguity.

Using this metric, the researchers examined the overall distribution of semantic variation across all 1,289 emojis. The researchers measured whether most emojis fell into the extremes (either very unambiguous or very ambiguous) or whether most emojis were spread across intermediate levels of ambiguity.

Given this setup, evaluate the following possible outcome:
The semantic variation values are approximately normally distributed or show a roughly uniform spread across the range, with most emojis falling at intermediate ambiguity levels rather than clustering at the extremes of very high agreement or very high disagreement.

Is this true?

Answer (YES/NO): YES